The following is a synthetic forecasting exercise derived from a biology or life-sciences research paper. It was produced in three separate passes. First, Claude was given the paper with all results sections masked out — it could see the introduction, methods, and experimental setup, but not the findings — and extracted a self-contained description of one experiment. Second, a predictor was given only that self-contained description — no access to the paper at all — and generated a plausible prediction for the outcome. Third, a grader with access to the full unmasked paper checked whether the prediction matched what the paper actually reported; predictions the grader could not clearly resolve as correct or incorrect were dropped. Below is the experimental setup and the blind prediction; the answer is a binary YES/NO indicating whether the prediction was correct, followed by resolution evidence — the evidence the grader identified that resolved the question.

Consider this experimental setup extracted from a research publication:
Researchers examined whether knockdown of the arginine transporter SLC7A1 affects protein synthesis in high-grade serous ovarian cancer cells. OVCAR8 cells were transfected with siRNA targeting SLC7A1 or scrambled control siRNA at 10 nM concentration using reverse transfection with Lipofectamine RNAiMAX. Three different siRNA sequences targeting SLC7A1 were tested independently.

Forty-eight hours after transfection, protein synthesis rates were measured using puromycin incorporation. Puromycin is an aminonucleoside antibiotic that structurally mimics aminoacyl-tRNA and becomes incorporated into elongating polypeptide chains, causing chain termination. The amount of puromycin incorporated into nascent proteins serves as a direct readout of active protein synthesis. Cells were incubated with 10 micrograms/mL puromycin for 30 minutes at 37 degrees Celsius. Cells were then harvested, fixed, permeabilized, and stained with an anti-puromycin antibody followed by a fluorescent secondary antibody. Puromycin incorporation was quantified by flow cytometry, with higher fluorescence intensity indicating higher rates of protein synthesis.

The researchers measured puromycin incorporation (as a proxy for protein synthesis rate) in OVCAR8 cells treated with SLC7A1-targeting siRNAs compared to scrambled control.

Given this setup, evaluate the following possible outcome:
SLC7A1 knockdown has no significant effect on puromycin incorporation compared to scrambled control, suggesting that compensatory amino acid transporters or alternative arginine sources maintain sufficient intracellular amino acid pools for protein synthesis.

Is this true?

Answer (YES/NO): NO